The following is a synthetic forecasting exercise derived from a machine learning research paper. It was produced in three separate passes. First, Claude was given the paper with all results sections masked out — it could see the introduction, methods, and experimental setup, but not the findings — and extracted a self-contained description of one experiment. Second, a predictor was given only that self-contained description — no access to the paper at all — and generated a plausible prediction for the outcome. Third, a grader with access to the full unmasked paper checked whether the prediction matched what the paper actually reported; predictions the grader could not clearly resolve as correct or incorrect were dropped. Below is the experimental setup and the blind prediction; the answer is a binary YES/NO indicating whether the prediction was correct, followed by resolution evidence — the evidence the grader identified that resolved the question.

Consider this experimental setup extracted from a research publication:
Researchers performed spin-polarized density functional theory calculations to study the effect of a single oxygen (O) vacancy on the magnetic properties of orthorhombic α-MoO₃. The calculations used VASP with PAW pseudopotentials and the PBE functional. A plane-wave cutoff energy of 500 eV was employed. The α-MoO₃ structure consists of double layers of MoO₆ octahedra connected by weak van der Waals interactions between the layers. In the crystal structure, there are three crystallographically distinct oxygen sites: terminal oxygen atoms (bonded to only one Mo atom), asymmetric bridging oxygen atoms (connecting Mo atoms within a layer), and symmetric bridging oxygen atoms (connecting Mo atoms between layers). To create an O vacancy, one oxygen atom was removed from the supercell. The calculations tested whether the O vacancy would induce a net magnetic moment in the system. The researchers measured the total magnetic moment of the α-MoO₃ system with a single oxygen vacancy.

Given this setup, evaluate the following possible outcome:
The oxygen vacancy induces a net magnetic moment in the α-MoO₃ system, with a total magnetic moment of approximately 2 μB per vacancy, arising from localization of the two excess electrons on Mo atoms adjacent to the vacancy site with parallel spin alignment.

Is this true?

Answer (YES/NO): NO